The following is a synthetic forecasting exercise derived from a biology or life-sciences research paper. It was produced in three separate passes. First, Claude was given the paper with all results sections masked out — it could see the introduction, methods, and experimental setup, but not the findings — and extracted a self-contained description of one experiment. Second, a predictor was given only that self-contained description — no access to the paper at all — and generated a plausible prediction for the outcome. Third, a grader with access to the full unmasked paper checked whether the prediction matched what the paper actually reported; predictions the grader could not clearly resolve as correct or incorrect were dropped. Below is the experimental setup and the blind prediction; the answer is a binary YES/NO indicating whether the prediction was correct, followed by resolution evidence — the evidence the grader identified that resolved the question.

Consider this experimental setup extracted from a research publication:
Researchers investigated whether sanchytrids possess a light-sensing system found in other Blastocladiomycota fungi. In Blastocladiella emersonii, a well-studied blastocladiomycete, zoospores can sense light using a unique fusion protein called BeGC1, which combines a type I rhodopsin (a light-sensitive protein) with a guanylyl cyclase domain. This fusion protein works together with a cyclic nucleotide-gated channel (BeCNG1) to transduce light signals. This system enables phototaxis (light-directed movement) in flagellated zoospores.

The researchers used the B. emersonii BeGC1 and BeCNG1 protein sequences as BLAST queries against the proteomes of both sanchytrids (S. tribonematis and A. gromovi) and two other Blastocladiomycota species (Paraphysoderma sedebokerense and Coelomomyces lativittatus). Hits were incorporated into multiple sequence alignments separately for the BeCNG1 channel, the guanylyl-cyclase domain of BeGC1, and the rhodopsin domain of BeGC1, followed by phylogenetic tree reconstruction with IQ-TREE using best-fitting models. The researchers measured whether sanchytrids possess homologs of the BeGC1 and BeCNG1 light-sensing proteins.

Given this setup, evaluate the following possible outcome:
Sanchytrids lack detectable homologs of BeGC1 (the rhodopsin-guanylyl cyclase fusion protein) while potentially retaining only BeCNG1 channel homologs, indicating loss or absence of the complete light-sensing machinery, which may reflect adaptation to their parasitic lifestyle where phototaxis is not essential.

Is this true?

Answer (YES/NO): NO